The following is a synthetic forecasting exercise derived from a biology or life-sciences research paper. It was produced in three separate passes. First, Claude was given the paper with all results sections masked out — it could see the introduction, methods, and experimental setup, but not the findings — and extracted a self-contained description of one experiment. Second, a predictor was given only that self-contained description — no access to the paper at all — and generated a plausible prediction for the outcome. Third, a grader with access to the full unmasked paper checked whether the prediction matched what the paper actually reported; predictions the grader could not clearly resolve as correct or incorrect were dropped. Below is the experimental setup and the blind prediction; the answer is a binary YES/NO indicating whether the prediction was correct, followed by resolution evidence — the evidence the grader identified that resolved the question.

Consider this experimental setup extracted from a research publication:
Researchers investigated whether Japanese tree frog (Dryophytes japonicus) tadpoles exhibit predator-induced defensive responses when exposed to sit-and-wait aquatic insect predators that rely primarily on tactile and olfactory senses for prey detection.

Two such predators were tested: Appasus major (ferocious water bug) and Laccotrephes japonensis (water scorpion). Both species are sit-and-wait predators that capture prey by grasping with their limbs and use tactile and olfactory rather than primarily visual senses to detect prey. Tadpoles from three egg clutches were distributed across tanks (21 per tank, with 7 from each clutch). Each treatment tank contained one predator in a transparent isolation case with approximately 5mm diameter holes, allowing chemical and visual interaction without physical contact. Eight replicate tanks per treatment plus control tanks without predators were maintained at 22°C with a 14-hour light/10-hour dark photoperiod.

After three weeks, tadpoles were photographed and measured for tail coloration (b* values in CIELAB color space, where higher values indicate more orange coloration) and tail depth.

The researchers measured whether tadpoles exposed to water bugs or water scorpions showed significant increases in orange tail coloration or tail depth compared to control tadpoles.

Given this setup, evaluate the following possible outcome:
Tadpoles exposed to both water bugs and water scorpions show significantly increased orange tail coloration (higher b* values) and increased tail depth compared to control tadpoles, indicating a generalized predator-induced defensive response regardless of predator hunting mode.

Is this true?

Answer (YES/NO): NO